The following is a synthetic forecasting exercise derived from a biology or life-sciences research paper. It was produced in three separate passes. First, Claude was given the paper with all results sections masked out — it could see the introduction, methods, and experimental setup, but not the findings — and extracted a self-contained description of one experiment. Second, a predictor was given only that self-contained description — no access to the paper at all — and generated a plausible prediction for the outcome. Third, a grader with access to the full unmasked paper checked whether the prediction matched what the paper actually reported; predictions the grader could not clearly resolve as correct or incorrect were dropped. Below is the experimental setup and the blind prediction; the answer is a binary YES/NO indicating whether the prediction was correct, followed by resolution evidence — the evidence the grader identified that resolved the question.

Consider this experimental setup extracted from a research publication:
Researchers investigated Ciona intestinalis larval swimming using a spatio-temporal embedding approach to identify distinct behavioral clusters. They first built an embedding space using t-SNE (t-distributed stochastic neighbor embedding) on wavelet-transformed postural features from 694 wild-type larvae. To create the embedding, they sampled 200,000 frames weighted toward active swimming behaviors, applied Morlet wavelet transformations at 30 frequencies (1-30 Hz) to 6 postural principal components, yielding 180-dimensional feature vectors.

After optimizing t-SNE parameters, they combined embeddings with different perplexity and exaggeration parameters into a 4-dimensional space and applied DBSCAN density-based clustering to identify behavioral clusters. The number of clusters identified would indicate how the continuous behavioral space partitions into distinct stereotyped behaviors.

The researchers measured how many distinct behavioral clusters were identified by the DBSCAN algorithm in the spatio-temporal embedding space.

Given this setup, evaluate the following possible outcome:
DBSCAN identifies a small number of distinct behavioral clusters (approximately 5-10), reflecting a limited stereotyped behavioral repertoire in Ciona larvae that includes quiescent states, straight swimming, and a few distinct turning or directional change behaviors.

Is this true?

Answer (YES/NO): YES